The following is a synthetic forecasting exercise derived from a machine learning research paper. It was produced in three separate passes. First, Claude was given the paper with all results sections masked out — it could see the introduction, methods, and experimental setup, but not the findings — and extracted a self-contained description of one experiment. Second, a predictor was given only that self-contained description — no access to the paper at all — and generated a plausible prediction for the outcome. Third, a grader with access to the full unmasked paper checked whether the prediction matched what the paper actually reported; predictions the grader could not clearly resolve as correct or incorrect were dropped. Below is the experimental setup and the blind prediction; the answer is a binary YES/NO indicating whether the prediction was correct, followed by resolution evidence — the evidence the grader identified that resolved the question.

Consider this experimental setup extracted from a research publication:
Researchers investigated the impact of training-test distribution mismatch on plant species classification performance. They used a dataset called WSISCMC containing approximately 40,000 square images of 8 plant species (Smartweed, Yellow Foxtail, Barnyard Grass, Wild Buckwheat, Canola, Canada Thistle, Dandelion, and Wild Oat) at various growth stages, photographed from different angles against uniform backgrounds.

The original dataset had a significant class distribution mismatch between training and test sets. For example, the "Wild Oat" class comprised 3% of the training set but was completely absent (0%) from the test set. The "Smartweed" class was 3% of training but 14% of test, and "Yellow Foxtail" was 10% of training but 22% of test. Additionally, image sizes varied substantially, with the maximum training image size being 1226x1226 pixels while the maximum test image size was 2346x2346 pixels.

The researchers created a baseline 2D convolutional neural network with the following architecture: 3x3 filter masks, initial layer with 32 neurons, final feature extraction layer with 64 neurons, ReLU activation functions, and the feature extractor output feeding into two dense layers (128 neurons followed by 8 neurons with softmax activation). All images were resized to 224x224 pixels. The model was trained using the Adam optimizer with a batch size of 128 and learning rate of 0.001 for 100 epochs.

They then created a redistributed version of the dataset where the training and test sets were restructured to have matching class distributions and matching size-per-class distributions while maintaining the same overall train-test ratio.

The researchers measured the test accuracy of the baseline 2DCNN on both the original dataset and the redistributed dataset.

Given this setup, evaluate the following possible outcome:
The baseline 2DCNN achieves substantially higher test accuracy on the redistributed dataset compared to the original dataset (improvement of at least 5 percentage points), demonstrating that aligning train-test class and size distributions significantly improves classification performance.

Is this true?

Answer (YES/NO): YES